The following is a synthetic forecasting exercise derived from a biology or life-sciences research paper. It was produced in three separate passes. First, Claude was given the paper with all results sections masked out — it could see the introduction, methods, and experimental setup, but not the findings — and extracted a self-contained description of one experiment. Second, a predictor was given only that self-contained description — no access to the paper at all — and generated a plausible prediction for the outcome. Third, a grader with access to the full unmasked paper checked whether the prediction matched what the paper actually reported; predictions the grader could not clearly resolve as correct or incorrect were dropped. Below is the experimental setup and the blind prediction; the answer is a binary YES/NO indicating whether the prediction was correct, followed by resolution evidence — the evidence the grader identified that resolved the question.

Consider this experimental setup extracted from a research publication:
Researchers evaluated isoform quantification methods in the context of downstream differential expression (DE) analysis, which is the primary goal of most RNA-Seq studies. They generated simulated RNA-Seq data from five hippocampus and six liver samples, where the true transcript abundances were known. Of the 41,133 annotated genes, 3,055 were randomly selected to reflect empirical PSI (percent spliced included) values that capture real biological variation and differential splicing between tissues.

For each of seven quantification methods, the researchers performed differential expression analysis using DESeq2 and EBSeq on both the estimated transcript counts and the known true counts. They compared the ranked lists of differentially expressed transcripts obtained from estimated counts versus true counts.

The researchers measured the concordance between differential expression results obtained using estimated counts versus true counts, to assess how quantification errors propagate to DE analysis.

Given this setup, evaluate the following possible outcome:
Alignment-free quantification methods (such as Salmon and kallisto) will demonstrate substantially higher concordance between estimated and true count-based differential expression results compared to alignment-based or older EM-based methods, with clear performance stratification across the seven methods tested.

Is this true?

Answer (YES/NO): NO